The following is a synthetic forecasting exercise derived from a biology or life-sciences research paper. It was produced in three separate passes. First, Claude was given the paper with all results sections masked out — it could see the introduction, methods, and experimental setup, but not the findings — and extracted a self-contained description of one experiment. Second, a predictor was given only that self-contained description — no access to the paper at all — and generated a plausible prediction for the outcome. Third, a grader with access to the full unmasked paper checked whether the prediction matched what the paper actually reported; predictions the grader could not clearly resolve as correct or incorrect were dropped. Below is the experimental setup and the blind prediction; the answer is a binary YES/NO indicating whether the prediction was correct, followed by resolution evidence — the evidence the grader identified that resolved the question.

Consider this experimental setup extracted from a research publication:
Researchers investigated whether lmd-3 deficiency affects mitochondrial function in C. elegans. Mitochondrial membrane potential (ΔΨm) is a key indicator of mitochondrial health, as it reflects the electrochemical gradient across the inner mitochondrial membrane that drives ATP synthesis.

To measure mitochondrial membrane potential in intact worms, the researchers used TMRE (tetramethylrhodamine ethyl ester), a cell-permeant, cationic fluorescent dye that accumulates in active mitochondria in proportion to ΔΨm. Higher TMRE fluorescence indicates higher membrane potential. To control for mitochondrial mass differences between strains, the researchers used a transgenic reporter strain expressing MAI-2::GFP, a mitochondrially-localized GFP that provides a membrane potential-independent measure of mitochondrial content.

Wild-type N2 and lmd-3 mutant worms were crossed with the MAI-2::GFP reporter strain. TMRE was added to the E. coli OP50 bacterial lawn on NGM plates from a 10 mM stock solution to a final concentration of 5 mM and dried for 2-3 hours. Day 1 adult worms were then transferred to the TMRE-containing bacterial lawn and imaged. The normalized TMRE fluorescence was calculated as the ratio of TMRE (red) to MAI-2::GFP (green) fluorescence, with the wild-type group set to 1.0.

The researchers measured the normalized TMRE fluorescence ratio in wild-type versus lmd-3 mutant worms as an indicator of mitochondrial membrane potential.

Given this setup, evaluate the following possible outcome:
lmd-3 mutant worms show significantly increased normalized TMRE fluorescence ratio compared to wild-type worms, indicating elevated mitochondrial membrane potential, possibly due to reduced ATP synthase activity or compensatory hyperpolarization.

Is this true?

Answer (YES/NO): NO